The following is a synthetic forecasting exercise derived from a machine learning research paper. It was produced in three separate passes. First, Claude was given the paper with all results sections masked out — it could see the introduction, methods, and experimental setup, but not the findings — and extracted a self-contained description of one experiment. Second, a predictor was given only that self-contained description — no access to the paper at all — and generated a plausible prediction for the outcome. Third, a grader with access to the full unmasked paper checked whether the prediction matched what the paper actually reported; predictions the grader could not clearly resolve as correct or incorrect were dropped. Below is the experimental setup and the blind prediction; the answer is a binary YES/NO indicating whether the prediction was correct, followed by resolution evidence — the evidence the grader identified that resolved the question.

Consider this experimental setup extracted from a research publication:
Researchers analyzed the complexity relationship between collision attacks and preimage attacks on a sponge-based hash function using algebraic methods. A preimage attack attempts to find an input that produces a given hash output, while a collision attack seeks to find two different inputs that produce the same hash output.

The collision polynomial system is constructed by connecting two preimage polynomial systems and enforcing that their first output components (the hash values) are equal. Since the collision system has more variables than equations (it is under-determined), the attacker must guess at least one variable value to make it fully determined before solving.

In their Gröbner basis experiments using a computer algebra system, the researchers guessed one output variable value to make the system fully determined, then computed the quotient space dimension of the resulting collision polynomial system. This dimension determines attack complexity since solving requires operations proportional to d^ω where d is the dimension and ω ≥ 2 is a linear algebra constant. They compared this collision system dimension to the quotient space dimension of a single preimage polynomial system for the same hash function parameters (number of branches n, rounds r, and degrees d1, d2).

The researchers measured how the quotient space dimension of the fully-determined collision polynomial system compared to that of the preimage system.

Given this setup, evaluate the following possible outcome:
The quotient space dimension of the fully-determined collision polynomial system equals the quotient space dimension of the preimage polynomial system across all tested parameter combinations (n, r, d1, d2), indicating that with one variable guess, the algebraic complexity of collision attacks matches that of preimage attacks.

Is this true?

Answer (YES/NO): NO